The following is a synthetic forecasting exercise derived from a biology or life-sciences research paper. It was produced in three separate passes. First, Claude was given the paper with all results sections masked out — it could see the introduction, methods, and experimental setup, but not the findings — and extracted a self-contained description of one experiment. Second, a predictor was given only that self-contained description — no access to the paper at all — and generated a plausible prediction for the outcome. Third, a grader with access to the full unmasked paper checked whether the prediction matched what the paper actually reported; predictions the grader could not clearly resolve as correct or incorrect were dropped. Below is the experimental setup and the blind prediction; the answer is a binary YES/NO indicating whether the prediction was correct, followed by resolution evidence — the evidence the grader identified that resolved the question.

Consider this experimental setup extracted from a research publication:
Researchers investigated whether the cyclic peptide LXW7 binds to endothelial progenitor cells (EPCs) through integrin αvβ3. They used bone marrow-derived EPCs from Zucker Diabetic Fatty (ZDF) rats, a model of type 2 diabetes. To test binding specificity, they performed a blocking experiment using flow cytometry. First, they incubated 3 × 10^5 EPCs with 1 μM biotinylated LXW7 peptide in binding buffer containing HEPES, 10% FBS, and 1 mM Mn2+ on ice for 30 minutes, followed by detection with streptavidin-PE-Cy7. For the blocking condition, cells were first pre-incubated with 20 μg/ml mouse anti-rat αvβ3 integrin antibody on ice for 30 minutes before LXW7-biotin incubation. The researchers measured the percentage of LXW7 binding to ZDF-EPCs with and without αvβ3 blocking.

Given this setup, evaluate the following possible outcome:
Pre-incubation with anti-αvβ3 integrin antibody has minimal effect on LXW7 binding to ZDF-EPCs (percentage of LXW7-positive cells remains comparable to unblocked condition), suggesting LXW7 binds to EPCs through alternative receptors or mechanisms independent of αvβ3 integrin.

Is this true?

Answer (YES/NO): NO